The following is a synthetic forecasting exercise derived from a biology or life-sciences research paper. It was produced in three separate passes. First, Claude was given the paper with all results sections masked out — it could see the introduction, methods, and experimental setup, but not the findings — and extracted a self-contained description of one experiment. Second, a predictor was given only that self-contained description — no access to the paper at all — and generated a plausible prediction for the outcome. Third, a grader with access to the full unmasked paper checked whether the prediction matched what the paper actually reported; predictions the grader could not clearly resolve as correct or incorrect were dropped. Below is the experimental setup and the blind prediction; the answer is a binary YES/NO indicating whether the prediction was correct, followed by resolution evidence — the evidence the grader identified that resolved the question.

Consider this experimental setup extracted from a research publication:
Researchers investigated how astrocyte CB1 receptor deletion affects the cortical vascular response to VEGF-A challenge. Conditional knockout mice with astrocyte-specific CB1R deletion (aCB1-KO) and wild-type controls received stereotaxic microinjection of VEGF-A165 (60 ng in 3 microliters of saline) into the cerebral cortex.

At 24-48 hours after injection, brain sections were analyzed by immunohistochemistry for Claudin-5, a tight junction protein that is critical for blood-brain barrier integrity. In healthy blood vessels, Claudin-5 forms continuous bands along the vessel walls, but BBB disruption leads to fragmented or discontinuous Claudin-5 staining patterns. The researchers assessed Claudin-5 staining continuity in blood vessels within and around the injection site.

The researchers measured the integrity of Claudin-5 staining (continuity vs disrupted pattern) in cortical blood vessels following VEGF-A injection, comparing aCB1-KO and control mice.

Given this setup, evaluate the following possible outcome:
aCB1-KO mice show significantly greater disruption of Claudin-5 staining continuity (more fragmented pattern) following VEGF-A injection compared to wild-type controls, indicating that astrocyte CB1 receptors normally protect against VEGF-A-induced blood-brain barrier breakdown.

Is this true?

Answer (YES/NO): NO